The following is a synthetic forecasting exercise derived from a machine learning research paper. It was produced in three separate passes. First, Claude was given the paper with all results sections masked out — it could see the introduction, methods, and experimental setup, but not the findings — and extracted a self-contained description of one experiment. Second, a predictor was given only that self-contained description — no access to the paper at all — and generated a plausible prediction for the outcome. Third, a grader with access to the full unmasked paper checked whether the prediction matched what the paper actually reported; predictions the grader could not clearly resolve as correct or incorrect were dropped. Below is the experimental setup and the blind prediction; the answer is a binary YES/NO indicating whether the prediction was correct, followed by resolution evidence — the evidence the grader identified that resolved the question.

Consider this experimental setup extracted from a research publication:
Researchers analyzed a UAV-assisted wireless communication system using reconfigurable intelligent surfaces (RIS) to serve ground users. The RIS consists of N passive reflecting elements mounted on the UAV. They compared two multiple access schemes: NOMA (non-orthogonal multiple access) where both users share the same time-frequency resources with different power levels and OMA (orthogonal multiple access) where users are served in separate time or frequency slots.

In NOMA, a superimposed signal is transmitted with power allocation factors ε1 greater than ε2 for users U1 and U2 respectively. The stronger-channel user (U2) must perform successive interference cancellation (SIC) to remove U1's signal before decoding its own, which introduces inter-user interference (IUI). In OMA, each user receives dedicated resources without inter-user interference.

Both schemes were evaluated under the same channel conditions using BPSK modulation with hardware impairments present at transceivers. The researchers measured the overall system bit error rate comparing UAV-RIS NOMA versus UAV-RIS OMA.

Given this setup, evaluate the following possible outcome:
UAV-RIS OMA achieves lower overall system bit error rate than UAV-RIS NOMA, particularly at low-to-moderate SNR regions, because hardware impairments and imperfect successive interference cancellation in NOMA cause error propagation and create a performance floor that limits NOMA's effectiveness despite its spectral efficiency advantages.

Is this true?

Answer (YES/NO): NO